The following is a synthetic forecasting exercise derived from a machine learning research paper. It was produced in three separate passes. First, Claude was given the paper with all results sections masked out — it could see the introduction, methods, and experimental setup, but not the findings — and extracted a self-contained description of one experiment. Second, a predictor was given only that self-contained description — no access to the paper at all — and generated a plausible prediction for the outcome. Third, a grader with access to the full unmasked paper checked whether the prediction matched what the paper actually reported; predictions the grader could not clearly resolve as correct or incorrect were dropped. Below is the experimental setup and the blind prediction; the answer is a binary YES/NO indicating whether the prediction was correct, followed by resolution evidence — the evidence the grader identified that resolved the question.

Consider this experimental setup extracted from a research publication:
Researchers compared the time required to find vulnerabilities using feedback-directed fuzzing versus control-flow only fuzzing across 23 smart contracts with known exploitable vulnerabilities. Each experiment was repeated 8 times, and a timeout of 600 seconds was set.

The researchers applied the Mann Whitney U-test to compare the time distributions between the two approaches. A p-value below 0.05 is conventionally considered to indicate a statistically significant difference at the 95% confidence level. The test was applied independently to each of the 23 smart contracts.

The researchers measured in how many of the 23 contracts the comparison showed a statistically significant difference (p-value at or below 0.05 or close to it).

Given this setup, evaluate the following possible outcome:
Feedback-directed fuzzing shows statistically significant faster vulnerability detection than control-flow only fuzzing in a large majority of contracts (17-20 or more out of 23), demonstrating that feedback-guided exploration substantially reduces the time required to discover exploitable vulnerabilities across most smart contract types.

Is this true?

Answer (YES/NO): YES